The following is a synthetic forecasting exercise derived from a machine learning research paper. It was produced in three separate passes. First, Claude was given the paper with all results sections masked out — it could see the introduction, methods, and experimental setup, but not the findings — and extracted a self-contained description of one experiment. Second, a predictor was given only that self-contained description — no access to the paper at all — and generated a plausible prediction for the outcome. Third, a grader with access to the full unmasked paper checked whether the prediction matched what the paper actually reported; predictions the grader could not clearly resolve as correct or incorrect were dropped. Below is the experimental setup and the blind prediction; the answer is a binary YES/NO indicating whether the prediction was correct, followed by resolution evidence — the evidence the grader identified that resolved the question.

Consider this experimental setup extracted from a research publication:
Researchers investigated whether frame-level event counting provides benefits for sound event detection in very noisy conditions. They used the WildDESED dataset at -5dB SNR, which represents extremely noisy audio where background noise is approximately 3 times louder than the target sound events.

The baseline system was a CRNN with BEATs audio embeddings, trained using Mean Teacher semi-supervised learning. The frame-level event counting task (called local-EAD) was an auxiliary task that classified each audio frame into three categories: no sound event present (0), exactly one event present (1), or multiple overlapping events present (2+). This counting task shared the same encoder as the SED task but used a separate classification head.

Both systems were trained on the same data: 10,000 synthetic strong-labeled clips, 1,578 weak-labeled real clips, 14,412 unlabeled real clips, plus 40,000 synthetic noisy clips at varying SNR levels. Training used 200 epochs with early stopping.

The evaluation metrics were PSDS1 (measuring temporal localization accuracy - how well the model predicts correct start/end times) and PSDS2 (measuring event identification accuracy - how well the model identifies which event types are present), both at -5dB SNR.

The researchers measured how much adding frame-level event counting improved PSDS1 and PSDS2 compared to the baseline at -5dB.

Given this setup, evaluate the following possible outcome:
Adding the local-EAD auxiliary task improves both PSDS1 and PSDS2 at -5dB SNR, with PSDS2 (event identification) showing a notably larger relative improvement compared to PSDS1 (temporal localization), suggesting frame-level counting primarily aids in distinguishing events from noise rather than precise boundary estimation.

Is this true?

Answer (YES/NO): NO